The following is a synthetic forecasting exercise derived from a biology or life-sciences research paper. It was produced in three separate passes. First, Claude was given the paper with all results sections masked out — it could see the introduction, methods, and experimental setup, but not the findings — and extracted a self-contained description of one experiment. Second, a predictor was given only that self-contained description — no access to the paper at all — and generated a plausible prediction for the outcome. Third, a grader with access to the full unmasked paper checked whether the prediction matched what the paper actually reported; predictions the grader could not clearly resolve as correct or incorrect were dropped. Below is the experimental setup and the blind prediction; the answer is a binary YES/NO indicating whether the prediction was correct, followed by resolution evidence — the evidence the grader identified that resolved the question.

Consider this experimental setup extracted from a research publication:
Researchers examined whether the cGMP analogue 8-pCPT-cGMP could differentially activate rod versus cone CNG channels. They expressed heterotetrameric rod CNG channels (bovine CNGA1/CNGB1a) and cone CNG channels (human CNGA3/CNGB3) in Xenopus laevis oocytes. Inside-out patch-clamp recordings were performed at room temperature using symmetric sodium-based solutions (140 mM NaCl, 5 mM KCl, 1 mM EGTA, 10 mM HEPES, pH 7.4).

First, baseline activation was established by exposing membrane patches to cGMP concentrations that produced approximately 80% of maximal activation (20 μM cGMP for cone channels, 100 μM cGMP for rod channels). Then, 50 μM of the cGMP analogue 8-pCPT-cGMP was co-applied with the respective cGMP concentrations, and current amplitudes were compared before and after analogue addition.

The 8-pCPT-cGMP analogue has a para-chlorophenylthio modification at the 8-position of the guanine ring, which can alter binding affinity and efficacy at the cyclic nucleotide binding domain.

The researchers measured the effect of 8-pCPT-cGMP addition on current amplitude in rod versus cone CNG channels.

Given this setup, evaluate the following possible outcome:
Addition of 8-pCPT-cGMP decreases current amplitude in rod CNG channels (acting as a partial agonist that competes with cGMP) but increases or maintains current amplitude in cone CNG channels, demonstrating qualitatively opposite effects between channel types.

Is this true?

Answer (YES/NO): NO